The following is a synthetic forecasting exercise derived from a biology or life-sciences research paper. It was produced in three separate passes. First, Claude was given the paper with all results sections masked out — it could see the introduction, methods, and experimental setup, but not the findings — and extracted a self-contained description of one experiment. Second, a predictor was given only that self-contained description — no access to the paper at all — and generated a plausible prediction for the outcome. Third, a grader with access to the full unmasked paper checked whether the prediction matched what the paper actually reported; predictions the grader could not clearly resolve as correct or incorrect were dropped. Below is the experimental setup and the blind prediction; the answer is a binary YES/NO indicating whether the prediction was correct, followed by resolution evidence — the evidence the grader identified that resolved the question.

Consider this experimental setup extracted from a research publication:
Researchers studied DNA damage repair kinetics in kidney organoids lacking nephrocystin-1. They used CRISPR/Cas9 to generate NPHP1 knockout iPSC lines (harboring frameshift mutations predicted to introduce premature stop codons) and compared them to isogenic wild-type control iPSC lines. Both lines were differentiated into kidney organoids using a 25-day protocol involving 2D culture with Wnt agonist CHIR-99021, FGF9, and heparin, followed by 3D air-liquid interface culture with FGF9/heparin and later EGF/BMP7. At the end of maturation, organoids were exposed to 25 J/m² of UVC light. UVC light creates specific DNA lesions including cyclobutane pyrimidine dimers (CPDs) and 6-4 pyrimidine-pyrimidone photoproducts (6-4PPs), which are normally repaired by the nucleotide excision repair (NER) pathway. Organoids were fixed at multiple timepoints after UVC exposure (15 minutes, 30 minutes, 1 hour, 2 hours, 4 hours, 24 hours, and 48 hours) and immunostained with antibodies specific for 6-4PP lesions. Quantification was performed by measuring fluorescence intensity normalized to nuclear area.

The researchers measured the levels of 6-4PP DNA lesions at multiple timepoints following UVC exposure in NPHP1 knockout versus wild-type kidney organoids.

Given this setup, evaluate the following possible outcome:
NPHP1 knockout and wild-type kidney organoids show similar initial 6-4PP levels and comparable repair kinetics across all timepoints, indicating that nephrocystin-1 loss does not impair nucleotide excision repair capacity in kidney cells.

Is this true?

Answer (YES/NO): NO